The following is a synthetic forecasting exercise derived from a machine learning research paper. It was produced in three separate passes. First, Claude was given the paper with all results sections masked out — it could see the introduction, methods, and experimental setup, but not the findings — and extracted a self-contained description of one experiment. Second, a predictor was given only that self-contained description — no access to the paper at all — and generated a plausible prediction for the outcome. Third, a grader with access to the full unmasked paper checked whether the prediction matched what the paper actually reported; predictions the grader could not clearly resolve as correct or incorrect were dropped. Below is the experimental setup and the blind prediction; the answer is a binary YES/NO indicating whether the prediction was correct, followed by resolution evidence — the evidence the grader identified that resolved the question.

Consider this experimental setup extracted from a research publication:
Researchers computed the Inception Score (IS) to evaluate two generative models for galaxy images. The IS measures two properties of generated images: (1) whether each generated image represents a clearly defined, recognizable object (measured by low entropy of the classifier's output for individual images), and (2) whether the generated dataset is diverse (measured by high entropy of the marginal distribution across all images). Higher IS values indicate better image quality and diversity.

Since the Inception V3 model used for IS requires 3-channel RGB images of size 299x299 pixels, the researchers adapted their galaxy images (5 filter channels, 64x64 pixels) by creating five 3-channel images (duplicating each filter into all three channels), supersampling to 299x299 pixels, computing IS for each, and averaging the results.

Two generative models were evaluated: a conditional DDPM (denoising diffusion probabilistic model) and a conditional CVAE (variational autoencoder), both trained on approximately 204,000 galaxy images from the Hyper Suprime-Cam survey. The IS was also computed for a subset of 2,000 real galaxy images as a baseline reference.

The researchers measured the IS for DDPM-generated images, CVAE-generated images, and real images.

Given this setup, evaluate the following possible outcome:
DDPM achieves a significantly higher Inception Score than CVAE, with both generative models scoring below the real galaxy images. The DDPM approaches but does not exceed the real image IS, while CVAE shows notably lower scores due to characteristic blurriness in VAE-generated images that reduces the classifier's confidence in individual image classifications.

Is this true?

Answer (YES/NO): NO